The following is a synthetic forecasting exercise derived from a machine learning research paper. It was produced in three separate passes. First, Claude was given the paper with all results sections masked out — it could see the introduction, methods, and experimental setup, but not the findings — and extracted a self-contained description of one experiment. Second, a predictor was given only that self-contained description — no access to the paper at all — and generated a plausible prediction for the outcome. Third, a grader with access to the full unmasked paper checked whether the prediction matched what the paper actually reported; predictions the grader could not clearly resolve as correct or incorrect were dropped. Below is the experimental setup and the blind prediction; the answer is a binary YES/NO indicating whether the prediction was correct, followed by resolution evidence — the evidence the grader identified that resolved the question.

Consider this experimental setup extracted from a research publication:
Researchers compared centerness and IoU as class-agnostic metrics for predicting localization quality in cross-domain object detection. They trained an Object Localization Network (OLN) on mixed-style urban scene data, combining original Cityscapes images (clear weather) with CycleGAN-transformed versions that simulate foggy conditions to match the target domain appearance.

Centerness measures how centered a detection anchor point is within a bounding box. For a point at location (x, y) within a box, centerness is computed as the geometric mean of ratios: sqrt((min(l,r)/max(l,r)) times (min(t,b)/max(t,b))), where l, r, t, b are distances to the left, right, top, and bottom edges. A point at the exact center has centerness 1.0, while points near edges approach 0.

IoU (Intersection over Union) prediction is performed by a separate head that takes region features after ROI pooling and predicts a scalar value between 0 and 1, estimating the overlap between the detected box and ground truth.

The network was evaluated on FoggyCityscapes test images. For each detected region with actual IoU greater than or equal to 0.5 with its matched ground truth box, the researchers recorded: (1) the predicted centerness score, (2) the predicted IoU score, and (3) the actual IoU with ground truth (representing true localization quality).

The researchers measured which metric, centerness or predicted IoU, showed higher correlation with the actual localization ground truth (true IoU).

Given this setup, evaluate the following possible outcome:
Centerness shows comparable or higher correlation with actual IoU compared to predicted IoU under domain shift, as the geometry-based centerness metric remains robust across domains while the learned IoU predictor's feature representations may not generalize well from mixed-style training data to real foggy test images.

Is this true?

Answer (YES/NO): NO